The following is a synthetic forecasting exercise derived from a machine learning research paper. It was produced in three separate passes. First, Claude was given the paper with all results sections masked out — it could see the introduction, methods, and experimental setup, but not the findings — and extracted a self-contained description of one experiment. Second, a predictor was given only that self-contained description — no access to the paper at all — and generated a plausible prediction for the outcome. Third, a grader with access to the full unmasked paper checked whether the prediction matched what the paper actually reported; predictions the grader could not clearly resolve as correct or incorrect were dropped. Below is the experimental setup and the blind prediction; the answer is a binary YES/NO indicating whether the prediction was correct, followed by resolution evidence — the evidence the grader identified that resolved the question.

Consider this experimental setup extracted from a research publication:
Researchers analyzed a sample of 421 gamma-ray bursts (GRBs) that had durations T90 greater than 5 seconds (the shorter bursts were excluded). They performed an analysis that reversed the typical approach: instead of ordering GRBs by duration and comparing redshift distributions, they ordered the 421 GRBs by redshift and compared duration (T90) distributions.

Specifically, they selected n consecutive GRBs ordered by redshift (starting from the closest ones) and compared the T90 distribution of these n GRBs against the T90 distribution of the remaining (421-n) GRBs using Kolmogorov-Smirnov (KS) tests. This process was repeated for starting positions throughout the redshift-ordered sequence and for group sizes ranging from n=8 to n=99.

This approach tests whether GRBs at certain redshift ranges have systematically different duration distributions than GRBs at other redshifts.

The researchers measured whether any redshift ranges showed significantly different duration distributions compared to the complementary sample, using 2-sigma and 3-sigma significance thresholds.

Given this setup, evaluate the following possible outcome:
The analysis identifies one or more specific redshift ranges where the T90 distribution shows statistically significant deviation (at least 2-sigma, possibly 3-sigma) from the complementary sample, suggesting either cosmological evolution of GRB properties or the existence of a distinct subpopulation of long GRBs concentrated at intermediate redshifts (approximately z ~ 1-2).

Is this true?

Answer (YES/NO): NO